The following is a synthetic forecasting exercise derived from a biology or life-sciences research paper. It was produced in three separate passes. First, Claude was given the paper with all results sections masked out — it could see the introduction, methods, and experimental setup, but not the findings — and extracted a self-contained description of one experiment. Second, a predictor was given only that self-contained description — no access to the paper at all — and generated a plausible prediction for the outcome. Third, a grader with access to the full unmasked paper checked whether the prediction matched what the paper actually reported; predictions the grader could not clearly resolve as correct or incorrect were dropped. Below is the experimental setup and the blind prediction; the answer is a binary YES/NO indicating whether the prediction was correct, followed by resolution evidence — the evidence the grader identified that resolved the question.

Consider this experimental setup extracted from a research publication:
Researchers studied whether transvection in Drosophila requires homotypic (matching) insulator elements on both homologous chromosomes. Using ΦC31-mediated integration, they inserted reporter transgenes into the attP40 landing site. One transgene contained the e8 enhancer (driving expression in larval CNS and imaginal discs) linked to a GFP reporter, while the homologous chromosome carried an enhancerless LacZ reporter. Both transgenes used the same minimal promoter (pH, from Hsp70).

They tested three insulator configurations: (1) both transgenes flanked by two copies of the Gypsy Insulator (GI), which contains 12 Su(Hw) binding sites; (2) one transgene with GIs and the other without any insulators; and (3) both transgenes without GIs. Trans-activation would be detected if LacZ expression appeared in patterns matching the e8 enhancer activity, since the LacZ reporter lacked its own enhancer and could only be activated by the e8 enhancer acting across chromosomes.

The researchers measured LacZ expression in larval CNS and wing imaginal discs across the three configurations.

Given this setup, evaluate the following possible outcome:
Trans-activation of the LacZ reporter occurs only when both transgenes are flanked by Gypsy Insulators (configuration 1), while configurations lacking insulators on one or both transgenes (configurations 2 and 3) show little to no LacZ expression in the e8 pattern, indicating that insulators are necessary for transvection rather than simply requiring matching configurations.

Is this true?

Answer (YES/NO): YES